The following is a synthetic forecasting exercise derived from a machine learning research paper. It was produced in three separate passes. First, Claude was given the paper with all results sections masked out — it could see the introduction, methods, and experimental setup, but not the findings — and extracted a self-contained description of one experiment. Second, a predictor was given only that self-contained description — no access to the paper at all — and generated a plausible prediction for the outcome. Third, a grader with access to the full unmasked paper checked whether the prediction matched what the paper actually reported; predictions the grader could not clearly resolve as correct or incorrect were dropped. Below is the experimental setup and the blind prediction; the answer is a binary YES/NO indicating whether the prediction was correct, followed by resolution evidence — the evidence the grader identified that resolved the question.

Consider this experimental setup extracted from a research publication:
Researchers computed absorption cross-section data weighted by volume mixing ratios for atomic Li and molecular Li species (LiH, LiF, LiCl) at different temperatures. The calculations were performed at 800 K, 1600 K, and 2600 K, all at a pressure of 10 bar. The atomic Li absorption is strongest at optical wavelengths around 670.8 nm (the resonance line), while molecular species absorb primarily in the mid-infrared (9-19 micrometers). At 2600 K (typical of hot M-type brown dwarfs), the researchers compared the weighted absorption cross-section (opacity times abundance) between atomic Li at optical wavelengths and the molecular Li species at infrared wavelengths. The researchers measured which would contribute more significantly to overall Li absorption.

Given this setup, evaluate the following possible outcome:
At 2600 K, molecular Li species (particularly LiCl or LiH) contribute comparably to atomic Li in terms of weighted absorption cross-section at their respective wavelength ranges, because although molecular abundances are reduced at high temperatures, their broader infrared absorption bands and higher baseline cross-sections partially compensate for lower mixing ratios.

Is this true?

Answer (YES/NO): NO